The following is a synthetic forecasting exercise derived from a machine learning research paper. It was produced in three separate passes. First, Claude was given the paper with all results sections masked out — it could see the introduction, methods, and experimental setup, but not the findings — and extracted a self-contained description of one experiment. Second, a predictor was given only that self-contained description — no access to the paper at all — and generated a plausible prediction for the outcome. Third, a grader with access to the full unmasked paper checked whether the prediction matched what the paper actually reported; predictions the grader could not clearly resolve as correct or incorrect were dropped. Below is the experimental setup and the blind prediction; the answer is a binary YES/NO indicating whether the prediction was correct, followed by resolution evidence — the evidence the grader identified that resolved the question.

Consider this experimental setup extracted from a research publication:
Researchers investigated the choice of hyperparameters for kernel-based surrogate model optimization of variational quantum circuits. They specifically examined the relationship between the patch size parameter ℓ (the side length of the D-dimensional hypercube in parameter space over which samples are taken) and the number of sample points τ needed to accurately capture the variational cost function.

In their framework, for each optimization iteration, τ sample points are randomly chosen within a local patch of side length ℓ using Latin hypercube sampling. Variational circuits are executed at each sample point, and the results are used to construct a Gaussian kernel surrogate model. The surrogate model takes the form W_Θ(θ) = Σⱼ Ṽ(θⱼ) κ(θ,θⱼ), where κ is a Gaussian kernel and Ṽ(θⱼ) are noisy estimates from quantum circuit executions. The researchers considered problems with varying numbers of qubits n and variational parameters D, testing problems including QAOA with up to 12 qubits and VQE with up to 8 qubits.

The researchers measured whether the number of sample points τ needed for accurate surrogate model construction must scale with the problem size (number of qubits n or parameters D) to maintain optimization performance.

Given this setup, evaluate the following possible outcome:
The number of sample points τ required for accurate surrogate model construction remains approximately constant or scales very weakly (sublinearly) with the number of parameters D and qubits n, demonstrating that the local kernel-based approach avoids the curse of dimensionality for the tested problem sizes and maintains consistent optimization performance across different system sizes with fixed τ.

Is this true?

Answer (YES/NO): YES